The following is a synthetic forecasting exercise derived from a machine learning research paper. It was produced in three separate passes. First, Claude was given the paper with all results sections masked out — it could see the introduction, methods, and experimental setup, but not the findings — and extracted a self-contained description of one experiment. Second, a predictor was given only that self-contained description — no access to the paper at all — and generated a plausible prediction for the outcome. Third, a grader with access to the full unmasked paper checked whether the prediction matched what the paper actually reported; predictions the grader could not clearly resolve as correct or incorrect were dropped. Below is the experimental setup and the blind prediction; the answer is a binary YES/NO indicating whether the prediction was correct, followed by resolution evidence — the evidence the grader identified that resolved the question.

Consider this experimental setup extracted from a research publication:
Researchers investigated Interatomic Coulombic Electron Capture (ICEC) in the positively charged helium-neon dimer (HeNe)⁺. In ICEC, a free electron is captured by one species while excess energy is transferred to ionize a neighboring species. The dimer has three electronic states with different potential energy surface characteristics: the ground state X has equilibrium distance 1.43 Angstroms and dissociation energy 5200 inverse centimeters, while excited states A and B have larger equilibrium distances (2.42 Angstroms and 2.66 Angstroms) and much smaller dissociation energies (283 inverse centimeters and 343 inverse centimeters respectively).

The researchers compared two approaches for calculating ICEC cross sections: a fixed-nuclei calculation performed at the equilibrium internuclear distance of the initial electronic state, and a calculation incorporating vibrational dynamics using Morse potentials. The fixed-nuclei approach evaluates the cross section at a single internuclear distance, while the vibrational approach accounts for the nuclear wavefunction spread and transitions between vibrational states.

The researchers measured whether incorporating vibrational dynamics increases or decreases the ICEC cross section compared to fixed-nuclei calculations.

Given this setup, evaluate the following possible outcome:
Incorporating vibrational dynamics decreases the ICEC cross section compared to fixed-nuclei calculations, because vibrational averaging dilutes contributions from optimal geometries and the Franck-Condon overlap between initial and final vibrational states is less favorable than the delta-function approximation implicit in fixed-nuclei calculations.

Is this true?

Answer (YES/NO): YES